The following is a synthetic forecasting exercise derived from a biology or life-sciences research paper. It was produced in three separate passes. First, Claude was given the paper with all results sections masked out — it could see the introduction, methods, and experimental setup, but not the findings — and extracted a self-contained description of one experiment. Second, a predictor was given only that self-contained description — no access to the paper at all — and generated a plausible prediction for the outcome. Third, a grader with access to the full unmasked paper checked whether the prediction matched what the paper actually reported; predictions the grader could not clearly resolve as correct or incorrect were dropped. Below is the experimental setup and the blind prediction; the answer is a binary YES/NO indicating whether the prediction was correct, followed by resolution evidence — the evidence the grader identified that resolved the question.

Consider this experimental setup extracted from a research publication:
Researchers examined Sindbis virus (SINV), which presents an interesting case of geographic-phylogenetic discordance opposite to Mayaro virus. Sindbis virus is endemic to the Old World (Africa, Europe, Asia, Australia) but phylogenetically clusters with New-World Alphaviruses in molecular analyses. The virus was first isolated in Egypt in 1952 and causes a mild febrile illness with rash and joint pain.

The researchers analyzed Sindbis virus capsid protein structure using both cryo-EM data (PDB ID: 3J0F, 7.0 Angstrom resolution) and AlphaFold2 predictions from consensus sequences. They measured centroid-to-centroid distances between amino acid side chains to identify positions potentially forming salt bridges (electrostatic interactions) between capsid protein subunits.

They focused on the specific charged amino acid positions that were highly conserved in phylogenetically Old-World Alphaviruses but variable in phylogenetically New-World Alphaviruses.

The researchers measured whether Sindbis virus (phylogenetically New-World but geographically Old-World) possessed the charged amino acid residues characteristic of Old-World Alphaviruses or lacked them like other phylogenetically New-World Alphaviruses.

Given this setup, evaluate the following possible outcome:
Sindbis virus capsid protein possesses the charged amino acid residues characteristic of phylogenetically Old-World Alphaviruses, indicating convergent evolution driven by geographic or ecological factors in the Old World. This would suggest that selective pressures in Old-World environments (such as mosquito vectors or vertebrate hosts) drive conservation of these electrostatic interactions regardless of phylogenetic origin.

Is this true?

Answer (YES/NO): NO